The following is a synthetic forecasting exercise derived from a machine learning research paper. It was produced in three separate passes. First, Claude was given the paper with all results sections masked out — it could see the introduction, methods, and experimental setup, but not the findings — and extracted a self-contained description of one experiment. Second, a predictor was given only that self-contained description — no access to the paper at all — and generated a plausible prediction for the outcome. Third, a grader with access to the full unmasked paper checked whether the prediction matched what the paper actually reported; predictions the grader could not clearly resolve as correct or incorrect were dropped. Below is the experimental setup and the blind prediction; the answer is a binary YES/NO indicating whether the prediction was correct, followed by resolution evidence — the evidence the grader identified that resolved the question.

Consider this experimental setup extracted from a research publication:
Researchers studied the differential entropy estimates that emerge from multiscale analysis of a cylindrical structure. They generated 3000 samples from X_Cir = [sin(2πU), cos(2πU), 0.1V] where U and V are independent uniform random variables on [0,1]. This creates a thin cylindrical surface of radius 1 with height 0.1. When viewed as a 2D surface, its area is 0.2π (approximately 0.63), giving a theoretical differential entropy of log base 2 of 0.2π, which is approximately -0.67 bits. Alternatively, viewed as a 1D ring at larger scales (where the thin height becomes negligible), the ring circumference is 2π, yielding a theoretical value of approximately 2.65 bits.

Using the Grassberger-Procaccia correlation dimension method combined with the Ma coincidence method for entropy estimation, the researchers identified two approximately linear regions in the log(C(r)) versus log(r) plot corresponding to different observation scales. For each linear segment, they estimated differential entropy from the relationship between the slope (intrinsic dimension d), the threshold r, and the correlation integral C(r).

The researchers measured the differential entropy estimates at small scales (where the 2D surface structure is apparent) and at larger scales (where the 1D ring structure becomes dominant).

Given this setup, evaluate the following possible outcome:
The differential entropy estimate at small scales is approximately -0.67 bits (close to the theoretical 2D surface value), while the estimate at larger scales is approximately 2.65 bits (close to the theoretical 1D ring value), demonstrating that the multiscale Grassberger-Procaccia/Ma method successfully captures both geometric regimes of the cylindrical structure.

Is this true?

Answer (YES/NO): YES